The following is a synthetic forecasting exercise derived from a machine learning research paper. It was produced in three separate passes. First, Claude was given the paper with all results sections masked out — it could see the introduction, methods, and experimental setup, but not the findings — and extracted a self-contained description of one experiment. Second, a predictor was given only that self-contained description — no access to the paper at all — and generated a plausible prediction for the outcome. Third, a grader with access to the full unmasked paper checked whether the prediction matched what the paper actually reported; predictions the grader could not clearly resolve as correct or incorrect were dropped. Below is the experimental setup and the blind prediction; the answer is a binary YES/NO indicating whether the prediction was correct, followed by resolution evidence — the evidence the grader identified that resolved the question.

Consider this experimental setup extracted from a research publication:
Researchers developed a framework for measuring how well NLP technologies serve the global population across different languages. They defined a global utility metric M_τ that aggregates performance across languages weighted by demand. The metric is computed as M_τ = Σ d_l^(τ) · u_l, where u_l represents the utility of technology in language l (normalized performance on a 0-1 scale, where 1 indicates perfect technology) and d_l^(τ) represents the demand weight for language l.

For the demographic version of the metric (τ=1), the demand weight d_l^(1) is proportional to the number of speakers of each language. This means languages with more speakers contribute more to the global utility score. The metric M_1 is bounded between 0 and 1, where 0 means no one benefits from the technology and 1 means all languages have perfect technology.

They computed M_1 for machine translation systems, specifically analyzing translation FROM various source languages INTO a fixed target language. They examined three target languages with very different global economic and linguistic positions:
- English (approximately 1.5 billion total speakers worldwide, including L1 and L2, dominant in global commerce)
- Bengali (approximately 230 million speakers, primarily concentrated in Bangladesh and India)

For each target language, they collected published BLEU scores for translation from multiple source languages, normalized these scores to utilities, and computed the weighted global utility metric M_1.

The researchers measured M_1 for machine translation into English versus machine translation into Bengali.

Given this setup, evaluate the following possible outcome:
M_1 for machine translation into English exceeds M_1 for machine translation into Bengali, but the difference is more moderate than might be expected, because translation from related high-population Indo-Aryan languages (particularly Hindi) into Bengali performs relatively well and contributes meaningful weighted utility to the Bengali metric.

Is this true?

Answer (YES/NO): NO